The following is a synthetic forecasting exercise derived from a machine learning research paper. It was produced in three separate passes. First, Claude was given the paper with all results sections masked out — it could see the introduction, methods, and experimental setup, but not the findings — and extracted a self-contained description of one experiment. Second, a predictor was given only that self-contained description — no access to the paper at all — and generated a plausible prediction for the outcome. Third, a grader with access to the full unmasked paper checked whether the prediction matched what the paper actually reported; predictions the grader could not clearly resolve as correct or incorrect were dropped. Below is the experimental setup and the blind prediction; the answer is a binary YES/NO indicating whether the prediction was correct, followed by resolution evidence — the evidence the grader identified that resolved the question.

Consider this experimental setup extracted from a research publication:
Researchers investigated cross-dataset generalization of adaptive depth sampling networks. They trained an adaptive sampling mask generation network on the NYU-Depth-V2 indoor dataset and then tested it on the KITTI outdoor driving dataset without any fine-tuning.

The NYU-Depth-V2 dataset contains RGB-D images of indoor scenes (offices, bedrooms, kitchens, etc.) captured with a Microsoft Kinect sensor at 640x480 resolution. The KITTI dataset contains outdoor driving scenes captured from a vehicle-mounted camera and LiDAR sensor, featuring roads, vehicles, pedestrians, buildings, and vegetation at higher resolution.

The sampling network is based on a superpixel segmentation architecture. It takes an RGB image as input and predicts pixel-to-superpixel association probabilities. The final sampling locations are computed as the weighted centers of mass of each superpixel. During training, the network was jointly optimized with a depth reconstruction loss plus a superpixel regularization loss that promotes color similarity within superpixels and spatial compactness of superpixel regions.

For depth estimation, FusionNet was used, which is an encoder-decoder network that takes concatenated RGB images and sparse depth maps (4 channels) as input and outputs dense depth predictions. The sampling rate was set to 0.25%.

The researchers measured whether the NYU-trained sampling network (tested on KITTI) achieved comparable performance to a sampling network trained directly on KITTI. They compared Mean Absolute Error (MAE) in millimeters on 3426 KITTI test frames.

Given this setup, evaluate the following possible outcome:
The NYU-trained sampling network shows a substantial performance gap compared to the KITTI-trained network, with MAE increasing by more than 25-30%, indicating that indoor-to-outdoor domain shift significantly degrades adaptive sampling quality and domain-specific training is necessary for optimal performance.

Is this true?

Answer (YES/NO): NO